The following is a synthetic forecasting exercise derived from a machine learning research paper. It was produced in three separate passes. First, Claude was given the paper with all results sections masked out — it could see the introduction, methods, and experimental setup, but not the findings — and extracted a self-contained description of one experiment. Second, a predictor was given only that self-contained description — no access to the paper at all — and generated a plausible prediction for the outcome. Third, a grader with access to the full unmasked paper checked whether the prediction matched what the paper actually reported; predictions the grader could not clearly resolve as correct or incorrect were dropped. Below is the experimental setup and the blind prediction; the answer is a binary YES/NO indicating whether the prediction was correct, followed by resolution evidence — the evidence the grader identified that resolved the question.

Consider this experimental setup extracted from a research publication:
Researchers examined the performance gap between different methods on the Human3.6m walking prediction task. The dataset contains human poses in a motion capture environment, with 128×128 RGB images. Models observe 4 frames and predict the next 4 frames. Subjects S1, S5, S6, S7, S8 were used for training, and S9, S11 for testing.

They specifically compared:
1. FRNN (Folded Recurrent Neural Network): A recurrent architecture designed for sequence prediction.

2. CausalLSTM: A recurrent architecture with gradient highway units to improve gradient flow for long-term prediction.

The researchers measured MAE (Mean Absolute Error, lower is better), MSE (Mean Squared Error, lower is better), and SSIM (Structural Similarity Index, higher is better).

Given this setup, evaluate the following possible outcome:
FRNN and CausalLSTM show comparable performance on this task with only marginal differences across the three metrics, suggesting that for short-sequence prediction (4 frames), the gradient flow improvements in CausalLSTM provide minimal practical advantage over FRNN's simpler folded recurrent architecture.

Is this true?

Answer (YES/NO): NO